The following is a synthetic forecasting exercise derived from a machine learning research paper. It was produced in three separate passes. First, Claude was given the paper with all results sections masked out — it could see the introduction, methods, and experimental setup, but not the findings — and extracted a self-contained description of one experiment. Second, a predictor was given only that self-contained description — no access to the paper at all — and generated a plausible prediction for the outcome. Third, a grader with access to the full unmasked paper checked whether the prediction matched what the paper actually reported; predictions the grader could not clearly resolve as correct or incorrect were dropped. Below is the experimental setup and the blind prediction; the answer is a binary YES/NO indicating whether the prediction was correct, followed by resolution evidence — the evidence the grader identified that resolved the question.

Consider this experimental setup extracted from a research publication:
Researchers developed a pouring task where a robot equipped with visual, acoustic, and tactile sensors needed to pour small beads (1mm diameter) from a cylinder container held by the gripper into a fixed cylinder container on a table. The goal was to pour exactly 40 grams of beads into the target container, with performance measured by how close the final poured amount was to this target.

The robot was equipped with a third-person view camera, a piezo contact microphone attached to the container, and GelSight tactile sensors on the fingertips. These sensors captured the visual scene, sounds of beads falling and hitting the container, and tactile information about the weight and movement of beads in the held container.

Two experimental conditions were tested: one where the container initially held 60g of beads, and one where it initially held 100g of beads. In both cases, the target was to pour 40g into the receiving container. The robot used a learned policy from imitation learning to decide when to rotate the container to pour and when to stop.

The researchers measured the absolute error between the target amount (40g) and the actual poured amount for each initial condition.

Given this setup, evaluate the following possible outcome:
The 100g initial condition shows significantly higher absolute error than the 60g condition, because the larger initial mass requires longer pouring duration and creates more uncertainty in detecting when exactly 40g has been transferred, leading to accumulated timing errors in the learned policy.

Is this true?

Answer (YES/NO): NO